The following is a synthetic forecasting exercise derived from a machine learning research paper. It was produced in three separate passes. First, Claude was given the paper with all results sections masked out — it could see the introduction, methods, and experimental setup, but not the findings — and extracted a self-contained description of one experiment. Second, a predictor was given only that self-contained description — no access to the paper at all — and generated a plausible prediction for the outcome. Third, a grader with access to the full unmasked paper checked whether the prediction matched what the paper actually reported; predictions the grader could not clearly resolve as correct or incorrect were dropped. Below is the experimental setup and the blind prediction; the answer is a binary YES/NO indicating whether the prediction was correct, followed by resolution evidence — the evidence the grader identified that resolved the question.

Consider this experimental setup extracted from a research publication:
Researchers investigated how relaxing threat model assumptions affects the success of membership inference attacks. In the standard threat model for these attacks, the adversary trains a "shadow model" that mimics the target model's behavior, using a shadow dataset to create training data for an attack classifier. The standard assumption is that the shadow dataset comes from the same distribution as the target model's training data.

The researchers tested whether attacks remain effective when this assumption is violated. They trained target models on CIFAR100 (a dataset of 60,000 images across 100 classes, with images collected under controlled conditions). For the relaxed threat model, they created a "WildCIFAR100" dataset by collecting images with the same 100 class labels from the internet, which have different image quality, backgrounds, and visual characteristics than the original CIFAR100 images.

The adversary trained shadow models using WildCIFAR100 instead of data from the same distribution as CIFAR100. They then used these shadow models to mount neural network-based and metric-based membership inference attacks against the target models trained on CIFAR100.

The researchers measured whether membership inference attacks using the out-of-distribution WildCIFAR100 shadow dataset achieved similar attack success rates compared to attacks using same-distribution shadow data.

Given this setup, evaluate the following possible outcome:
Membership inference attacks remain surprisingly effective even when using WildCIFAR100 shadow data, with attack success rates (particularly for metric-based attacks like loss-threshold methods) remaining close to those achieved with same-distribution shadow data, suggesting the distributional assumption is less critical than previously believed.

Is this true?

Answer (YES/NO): NO